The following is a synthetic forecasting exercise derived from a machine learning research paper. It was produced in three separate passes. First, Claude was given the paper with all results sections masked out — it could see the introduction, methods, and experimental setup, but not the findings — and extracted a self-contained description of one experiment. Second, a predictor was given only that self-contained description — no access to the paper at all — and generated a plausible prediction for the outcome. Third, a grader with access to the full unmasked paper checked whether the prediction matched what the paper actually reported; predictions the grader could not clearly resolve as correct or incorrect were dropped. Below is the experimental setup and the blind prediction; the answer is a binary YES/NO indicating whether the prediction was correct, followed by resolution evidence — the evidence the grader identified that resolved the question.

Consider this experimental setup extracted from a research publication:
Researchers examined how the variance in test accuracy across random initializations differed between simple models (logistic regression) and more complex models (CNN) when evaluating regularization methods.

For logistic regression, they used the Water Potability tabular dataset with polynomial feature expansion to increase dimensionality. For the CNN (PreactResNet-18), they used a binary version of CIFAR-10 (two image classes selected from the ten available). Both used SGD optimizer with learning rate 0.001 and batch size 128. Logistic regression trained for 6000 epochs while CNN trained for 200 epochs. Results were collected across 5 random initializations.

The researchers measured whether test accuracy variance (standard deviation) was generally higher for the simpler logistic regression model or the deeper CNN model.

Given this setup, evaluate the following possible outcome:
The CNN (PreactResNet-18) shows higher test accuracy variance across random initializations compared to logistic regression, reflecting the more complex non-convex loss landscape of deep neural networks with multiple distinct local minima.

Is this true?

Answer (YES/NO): YES